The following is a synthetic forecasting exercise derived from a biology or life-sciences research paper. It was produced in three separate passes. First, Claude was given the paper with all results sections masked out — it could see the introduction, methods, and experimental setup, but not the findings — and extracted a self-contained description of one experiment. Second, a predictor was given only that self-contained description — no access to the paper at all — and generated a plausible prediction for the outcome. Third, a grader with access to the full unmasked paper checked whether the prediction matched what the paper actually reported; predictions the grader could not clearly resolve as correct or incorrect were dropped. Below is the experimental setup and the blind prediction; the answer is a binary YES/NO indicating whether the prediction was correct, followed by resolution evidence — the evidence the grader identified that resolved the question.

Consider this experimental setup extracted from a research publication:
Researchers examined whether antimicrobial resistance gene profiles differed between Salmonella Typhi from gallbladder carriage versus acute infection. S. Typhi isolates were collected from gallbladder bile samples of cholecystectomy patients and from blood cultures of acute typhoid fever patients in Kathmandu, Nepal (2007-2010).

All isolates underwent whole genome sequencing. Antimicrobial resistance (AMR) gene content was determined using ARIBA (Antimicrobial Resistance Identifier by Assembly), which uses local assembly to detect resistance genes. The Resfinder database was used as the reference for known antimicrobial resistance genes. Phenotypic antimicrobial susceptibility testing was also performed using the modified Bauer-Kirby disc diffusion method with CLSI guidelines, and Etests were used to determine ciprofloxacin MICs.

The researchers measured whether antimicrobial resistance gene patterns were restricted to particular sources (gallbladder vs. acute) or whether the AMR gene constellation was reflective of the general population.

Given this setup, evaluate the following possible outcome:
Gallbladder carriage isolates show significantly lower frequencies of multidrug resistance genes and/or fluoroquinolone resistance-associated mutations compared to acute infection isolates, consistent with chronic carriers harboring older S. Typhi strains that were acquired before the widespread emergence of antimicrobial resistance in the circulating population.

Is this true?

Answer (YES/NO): NO